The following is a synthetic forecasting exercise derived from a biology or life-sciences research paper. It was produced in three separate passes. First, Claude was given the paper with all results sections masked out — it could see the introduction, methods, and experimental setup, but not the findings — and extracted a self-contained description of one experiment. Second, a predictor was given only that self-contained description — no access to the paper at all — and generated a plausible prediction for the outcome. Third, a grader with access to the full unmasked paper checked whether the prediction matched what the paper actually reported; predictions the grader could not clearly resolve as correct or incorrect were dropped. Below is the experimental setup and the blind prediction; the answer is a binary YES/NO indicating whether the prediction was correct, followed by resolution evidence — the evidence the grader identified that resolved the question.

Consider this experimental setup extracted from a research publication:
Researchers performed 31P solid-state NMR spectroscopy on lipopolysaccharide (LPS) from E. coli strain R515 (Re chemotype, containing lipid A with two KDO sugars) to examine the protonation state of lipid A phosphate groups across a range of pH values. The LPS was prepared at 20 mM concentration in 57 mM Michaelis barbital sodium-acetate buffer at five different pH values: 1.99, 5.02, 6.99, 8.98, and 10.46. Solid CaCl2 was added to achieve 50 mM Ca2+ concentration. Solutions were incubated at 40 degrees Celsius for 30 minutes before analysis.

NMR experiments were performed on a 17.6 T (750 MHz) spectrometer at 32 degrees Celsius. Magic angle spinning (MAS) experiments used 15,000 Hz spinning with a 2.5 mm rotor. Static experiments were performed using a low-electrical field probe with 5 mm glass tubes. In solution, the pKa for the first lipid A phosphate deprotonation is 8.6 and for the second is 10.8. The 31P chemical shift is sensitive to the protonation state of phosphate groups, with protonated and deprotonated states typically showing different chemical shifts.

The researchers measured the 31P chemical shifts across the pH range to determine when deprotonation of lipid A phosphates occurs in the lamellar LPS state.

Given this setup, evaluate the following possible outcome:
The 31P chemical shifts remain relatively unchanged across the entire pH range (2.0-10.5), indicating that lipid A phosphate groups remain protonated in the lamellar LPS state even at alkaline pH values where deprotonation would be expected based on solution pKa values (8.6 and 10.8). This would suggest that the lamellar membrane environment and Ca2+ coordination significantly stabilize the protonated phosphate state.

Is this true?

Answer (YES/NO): NO